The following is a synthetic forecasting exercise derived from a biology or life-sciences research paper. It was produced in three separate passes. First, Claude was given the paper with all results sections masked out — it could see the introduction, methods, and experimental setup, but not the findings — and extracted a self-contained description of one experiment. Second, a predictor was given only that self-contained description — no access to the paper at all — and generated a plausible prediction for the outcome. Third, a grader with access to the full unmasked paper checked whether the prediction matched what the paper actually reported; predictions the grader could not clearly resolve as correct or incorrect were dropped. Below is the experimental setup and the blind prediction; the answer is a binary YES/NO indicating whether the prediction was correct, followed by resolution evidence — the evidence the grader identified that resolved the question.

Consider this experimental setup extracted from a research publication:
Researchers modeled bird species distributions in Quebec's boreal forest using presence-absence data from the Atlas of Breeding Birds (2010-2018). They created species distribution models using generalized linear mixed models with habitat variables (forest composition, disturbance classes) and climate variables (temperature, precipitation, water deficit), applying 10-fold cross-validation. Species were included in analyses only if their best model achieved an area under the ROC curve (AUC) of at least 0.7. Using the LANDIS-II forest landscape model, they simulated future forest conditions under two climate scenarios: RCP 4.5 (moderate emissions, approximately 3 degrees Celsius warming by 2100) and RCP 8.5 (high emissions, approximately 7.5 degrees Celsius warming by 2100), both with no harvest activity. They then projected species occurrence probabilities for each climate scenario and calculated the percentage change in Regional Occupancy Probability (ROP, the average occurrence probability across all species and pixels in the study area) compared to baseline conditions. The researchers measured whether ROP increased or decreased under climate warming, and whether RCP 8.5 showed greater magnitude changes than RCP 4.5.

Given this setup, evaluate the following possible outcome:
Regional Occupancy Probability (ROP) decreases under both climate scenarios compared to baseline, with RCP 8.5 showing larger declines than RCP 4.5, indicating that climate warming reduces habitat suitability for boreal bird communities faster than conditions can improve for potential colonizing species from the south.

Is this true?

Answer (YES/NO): NO